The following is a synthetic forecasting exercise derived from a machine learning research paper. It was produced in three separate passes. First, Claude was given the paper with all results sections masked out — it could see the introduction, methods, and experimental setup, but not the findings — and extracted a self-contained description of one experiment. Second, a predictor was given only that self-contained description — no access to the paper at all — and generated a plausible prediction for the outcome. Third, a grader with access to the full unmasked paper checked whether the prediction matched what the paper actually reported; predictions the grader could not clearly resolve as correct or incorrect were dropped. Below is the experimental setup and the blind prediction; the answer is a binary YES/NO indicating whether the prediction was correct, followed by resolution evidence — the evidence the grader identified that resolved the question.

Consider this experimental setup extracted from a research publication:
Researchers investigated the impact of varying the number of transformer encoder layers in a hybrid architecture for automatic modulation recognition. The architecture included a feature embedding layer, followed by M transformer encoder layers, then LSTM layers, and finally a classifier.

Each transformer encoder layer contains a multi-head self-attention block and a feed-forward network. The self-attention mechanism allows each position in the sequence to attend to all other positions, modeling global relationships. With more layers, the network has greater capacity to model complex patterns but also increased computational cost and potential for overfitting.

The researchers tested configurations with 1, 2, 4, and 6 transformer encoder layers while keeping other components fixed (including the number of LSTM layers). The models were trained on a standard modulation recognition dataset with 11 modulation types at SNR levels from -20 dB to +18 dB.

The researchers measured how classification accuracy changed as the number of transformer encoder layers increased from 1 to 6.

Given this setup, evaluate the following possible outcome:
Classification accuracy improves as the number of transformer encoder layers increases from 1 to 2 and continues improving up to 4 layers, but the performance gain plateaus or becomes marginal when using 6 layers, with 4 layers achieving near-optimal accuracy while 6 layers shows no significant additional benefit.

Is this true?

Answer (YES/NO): NO